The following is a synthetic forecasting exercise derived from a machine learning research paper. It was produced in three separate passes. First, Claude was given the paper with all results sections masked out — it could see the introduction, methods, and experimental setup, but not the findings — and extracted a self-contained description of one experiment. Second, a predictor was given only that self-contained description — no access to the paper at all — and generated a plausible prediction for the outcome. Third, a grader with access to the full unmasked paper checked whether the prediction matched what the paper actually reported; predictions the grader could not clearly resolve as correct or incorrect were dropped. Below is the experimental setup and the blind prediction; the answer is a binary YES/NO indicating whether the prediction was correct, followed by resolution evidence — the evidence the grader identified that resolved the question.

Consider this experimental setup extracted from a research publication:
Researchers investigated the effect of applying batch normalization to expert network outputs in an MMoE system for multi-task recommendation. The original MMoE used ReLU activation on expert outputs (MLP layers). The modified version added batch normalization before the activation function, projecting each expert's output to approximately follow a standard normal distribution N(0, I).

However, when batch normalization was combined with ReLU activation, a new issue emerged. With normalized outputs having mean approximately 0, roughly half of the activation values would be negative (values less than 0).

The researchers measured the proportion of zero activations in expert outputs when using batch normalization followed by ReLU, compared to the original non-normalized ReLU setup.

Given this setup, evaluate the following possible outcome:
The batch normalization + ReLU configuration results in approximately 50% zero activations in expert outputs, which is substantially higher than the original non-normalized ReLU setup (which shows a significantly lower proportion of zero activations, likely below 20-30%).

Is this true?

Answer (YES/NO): NO